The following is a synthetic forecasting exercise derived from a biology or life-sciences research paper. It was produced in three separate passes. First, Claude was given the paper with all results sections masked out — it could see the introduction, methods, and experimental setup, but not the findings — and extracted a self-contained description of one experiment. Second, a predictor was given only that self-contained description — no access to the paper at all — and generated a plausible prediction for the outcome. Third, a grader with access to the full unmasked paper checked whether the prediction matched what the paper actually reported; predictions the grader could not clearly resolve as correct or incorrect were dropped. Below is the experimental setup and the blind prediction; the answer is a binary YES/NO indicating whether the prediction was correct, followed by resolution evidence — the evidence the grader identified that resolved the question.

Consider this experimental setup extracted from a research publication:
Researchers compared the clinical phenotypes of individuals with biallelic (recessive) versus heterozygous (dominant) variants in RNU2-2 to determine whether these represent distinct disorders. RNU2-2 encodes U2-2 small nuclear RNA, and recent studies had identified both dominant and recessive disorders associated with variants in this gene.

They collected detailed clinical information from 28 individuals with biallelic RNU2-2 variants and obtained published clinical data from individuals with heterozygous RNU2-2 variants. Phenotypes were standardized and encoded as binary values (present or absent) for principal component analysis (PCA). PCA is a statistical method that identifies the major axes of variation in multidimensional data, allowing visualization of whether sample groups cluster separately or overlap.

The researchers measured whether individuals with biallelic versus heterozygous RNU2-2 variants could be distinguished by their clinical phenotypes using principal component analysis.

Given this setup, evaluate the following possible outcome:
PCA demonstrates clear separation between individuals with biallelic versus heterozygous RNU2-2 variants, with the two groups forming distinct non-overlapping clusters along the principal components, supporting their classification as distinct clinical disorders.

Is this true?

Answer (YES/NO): NO